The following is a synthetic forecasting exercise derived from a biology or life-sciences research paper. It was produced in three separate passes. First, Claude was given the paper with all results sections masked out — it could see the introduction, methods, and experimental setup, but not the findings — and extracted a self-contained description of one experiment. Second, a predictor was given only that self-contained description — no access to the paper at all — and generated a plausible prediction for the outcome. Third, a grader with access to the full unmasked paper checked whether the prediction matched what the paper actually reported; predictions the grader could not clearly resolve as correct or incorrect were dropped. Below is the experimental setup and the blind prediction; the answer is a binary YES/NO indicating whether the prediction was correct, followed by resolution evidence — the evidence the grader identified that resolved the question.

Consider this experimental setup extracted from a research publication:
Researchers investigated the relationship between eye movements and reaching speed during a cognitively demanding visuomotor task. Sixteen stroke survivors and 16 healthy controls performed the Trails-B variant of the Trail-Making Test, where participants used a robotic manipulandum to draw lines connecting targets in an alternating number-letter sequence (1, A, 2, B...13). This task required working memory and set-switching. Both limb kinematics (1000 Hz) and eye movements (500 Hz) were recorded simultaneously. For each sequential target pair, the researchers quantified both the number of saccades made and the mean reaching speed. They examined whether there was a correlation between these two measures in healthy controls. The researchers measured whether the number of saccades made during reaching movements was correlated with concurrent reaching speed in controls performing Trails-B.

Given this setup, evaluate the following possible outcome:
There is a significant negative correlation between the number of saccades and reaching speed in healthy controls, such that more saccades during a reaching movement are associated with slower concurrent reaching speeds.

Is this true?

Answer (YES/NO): YES